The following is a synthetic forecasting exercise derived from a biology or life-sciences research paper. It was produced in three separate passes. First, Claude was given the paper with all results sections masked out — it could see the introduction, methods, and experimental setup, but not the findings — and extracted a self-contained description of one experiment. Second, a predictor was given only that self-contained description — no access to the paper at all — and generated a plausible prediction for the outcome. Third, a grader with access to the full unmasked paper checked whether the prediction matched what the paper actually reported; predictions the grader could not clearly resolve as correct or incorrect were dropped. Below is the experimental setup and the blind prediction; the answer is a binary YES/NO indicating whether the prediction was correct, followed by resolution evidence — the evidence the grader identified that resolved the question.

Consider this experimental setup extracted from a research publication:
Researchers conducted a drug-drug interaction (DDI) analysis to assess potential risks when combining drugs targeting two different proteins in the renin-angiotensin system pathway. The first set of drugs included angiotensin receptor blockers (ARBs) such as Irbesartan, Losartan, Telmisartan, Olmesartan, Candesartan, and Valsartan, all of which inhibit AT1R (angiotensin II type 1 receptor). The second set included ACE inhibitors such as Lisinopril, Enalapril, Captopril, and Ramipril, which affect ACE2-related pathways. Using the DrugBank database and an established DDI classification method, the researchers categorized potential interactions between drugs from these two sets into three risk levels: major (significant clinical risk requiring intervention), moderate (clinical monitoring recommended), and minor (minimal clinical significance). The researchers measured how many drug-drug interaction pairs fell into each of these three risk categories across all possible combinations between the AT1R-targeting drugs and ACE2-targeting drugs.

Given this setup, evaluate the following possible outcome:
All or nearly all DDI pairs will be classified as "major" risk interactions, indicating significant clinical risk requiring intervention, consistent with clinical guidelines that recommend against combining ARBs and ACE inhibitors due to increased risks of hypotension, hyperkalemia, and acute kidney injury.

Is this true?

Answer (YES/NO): NO